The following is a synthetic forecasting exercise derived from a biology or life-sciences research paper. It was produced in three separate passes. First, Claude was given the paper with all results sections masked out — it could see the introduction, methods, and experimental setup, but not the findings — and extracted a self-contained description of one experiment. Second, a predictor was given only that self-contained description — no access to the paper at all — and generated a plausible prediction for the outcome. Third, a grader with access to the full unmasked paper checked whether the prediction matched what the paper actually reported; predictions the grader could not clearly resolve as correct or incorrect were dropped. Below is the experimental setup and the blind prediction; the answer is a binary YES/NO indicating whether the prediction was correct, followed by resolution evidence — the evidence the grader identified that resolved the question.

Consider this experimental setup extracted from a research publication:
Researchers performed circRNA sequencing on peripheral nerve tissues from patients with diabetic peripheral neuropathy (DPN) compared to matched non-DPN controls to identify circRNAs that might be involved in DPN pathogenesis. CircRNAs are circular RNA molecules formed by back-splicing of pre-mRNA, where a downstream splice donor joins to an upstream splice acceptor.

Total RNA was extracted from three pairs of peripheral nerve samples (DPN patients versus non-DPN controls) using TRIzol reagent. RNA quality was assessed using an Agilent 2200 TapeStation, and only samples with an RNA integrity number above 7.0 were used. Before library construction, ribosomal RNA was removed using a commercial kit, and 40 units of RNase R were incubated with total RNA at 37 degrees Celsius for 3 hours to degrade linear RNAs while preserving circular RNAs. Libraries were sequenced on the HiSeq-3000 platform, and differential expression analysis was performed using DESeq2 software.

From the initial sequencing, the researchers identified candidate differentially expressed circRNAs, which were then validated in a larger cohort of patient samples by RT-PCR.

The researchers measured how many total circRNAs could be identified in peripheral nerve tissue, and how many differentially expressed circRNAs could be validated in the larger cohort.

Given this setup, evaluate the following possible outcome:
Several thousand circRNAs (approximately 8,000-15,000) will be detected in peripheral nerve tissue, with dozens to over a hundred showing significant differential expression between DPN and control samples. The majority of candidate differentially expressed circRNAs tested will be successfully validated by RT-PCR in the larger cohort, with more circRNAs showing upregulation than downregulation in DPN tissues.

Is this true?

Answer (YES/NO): NO